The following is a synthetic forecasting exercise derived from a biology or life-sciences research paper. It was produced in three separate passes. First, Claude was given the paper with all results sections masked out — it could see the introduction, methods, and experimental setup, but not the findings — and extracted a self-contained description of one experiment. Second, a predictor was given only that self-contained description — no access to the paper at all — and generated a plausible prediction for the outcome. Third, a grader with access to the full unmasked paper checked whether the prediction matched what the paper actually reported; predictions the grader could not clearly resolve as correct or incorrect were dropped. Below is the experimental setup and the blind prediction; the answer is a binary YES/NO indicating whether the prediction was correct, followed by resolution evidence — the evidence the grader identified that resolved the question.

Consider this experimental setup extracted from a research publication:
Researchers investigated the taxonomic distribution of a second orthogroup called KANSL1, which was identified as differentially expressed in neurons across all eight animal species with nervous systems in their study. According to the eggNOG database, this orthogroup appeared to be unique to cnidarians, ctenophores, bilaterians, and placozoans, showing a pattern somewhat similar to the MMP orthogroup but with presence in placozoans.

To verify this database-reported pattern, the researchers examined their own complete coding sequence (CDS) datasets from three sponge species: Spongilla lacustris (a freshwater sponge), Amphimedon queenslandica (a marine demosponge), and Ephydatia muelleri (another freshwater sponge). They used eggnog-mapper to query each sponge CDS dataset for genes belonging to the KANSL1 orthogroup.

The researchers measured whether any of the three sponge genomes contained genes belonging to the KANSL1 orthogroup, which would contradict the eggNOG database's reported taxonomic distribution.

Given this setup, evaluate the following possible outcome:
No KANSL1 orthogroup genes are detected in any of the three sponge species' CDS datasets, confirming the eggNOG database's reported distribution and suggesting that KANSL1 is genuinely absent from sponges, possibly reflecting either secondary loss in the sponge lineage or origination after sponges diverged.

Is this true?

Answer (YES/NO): NO